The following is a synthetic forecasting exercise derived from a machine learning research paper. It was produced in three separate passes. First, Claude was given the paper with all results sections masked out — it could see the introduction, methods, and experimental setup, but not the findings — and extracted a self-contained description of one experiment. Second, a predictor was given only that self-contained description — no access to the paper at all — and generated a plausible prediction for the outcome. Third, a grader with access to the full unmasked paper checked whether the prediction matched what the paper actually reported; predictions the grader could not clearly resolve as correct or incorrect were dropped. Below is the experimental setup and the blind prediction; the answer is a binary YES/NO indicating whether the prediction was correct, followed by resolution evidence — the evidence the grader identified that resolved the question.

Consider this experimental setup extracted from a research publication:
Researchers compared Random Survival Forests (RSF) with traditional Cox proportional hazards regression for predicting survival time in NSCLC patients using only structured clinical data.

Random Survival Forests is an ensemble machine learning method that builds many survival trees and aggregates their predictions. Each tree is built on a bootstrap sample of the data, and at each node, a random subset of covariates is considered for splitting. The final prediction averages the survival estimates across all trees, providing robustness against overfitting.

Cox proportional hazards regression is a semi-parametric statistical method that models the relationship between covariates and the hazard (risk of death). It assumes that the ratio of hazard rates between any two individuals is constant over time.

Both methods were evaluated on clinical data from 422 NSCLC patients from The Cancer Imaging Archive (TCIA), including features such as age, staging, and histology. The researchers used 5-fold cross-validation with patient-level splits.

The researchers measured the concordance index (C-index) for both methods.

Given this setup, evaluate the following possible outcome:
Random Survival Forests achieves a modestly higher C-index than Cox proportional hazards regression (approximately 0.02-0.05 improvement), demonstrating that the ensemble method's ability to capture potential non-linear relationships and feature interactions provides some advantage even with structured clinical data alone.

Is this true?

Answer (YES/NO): NO